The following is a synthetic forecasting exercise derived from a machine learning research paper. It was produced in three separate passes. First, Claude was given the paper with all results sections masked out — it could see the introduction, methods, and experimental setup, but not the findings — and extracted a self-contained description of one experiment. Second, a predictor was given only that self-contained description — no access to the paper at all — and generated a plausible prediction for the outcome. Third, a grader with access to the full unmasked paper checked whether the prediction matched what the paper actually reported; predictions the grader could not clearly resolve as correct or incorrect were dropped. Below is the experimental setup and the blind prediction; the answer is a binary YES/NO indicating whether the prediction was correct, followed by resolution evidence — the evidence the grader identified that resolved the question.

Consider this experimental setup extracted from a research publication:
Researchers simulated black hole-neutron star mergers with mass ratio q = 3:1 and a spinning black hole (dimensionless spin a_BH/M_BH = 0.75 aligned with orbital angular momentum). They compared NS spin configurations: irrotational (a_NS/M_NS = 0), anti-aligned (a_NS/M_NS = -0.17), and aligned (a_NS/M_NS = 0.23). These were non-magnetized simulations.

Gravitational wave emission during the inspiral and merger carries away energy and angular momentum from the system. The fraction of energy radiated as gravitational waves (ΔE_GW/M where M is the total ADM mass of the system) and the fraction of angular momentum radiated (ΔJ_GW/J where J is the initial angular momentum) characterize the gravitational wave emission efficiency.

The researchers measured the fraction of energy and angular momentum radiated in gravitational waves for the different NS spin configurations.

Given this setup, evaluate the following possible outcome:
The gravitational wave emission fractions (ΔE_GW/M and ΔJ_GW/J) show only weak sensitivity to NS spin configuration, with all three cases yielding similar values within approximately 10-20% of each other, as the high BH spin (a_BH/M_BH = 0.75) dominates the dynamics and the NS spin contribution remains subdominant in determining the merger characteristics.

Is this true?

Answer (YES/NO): YES